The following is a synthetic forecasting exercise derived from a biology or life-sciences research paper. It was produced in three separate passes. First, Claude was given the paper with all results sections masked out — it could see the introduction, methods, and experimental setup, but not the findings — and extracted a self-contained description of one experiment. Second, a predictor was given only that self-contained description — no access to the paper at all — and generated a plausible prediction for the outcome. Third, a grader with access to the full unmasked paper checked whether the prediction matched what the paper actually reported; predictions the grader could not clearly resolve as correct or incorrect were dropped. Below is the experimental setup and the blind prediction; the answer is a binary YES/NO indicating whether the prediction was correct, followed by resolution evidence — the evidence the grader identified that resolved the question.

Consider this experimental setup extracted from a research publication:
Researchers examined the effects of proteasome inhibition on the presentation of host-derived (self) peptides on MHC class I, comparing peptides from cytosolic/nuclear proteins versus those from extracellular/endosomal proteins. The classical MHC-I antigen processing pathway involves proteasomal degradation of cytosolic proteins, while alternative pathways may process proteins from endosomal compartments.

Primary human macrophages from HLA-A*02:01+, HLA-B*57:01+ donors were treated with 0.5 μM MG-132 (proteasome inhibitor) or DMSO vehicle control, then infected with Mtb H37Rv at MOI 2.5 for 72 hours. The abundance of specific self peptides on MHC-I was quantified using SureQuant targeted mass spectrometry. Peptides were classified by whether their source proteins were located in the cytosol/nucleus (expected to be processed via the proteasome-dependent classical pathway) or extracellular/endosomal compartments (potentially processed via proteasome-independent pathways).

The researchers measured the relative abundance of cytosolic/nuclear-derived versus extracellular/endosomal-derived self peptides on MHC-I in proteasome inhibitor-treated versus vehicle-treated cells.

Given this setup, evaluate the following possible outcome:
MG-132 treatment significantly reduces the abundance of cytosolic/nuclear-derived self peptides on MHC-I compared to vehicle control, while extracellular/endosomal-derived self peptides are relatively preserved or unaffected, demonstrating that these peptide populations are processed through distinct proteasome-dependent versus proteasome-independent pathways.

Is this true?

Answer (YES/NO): YES